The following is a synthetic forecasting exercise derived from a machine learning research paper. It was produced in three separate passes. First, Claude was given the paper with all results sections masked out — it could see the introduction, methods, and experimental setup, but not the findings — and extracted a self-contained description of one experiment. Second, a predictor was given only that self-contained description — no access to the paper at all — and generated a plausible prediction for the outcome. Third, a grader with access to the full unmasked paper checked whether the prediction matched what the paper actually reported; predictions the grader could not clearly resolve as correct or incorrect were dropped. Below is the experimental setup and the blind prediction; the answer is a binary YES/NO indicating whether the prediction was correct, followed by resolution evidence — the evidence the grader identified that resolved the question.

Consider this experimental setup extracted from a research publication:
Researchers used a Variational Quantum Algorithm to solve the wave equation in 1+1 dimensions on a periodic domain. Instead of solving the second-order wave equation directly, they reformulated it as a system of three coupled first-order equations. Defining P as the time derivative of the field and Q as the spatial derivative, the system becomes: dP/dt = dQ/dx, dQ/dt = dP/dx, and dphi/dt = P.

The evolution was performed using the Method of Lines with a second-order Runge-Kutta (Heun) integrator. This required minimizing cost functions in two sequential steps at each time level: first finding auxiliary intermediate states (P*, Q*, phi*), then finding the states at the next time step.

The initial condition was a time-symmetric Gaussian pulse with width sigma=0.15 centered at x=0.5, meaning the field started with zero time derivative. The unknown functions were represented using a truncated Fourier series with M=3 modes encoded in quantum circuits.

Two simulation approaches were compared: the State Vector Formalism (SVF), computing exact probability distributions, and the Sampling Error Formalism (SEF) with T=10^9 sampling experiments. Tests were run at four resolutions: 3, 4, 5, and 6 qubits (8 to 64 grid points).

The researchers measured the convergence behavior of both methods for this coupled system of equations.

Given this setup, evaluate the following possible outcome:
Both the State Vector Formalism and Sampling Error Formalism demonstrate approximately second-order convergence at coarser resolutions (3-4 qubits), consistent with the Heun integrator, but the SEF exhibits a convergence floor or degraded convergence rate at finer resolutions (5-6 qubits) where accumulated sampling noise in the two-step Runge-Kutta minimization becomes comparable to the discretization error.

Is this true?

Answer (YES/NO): NO